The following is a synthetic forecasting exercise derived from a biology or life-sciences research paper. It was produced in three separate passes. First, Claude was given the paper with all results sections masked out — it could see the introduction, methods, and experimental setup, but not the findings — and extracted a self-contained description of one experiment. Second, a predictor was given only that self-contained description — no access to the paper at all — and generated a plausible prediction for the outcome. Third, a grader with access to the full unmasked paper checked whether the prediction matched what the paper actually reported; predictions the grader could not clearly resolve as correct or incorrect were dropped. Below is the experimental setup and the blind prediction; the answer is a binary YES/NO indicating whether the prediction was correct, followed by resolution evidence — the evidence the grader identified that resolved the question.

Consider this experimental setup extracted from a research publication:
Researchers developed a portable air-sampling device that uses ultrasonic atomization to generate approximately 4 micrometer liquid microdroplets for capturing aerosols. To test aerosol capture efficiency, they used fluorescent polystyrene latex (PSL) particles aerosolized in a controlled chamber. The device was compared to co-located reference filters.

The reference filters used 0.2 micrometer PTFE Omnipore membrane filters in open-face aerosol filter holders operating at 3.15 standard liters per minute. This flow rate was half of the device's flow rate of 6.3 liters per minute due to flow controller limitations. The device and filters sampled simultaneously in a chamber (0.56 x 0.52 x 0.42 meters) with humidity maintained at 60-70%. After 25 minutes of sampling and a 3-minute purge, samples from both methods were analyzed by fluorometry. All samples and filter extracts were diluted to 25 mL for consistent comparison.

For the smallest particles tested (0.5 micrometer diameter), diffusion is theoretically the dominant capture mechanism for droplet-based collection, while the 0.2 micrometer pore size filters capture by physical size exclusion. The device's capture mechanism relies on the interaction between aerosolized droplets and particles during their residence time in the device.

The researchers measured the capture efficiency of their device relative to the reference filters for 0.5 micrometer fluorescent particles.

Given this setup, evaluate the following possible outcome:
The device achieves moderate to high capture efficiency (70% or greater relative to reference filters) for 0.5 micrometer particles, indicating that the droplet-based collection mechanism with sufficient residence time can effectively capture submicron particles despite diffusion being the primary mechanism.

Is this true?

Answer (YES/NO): NO